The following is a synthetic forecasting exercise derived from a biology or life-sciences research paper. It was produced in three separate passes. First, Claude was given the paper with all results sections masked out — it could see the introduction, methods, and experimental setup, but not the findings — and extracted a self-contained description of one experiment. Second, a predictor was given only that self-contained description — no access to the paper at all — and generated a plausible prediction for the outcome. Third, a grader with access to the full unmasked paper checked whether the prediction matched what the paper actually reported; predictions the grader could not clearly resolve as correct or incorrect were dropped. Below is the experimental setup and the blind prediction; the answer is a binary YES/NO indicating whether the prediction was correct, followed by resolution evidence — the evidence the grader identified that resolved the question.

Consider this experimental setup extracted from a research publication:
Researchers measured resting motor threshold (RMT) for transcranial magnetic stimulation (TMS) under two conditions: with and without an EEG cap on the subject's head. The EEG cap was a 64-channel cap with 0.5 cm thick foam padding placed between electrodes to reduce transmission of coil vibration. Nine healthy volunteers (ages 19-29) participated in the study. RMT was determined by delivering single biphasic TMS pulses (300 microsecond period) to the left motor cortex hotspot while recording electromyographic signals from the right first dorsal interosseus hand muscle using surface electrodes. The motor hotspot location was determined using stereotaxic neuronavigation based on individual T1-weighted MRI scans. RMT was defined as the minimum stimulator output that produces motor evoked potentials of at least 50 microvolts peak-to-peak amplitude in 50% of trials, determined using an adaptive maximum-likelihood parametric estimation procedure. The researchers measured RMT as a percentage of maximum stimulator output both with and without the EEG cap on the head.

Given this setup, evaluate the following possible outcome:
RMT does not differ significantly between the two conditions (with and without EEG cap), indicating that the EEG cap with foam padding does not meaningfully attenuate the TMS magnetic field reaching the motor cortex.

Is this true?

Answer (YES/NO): NO